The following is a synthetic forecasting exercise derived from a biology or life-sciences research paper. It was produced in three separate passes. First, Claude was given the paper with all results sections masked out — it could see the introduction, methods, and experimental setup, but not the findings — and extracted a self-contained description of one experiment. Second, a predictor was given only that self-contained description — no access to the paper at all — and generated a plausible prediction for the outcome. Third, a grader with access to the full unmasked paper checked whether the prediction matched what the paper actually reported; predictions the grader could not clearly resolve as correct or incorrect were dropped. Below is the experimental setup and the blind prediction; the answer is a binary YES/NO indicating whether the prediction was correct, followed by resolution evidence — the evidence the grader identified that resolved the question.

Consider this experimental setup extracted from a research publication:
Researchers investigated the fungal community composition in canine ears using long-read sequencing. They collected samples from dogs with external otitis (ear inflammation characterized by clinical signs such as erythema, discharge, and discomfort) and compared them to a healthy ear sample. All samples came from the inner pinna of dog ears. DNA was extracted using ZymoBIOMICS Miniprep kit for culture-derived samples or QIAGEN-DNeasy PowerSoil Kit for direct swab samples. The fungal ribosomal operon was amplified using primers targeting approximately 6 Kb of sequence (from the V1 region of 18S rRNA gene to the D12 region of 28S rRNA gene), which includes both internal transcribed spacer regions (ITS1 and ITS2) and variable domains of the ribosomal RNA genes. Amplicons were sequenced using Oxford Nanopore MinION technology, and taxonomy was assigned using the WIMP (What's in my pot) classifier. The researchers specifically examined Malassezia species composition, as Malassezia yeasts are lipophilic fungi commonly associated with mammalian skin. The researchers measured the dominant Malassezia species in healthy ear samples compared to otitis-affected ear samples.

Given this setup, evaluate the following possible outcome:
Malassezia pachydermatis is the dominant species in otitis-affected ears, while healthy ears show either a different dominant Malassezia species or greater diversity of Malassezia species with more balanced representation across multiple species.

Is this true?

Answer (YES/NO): NO